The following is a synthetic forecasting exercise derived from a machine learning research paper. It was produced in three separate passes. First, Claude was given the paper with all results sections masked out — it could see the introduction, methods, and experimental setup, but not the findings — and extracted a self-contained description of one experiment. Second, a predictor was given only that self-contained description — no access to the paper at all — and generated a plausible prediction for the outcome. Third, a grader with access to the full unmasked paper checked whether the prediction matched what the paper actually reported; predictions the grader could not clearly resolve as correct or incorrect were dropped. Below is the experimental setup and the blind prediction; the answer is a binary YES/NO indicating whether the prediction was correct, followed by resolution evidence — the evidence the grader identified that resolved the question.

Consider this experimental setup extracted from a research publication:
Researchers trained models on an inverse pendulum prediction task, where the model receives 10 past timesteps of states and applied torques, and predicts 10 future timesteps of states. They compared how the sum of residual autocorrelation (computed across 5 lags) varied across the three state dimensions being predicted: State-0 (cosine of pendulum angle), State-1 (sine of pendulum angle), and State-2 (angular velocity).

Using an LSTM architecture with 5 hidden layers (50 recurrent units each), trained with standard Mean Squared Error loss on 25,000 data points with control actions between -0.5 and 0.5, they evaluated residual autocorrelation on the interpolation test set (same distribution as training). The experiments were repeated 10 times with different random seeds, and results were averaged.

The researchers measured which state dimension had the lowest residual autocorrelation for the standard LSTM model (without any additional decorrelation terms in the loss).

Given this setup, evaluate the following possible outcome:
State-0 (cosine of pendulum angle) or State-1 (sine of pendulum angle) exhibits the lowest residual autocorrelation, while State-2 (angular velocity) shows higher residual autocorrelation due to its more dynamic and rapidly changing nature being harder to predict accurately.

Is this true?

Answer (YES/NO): NO